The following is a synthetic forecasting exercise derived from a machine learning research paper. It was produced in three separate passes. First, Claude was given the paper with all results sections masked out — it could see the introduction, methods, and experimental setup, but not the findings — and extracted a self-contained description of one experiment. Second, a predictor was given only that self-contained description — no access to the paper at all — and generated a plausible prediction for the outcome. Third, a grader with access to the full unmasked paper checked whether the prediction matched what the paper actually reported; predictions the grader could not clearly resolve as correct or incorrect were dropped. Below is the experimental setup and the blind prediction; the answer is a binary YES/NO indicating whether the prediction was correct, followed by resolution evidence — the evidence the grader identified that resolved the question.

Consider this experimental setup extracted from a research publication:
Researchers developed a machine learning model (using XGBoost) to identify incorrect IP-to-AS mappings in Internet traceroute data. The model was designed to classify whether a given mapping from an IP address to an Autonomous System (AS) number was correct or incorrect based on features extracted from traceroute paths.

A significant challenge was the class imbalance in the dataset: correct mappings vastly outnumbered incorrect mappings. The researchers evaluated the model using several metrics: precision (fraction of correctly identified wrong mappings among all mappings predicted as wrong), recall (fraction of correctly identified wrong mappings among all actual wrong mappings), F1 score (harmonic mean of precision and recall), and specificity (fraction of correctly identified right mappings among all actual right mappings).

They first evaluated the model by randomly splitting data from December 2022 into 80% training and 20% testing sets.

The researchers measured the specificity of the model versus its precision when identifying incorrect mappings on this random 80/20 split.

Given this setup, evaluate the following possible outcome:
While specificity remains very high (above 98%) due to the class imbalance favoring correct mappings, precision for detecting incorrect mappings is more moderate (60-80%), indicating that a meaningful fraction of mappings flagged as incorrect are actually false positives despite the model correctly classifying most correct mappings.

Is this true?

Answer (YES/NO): NO